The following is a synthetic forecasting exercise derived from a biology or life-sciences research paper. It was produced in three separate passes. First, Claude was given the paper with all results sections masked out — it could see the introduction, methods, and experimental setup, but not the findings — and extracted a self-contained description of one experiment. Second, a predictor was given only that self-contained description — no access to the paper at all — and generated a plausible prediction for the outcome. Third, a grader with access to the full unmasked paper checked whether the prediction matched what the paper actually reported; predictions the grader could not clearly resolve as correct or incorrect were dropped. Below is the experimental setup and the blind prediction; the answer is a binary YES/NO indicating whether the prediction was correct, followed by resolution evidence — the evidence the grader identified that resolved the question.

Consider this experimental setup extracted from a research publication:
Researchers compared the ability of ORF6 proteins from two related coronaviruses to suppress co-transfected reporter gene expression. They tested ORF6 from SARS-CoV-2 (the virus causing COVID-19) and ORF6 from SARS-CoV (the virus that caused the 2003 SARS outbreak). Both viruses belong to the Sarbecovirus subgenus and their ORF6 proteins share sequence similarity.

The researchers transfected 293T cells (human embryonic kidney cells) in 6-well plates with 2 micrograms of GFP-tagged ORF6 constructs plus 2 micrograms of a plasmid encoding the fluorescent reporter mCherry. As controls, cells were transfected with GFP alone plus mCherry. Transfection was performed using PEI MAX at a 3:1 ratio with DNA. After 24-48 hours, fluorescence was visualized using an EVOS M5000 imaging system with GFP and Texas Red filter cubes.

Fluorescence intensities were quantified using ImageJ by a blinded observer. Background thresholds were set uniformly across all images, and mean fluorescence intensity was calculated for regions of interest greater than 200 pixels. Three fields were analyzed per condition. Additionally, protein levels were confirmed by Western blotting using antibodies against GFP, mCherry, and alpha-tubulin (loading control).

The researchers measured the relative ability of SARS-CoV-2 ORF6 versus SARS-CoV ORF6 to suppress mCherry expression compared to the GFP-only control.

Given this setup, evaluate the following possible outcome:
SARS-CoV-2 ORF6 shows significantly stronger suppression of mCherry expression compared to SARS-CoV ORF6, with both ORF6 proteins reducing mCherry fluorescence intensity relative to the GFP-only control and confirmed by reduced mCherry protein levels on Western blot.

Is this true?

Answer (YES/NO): NO